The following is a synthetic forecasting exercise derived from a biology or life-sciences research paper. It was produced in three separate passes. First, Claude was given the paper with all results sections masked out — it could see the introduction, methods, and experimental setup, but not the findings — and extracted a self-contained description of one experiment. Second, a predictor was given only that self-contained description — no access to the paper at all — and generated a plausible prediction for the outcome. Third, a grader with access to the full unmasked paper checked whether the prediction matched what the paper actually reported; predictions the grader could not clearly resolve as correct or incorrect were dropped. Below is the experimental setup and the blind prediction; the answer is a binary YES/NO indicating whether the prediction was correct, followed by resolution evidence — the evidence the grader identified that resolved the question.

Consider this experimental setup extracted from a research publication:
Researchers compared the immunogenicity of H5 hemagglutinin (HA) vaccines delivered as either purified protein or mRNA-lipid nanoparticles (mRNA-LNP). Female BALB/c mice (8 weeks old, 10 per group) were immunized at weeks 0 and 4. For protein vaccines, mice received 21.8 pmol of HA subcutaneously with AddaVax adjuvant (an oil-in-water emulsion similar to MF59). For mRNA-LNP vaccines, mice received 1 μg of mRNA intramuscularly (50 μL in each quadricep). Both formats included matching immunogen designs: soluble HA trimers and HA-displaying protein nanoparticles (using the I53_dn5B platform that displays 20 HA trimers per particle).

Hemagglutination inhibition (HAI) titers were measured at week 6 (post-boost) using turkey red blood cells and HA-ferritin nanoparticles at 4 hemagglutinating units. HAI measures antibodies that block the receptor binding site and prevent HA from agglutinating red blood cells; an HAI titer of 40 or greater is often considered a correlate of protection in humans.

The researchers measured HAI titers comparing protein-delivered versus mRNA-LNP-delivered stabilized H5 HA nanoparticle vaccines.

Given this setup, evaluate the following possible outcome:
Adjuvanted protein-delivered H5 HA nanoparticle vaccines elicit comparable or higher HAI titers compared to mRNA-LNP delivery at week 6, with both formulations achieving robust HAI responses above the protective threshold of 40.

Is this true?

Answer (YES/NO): NO